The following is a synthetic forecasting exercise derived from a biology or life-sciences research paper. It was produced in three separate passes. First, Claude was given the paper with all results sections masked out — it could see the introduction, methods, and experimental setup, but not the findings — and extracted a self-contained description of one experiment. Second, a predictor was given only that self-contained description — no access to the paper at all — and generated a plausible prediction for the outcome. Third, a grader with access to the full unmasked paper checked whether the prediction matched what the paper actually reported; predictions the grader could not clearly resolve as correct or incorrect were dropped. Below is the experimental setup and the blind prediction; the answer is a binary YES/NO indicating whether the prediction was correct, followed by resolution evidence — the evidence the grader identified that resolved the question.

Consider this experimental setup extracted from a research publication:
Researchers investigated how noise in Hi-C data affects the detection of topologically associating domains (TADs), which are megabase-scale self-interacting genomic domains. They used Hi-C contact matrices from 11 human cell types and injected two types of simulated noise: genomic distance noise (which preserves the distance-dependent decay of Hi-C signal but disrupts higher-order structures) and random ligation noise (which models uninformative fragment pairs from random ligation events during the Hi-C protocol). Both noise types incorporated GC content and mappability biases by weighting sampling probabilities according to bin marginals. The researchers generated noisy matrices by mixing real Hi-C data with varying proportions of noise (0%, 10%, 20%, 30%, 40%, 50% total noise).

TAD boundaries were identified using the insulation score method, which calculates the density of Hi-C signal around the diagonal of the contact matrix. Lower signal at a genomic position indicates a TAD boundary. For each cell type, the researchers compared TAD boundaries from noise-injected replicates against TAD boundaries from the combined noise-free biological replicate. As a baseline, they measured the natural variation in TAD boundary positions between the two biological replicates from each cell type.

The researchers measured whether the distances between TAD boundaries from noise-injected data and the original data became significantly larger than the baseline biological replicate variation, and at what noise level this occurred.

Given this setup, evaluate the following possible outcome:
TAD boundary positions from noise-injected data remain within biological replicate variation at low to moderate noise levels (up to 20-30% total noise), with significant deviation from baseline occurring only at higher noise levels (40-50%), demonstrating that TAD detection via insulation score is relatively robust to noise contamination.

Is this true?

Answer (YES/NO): NO